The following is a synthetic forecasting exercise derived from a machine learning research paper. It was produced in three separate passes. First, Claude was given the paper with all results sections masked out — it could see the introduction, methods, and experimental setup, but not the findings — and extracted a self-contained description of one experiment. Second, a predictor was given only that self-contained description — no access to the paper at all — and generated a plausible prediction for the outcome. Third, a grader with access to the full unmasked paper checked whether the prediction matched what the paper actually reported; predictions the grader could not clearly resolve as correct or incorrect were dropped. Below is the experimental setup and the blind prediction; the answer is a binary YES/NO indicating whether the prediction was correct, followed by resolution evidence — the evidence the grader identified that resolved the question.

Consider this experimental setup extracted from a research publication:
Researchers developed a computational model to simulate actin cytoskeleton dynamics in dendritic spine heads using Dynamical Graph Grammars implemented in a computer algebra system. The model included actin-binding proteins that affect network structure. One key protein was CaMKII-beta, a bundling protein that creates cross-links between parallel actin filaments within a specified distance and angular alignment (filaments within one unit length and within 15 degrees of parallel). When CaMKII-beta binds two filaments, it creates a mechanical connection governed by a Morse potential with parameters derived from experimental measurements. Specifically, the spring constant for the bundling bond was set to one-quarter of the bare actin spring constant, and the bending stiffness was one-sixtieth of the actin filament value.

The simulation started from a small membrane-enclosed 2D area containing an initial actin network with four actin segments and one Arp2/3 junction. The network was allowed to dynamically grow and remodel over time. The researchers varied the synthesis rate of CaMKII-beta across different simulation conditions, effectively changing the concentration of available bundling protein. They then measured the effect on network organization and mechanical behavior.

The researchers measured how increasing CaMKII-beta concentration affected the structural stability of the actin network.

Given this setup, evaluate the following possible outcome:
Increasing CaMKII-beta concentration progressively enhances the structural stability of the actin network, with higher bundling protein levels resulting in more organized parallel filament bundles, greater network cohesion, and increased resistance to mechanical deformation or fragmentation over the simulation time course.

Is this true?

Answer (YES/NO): NO